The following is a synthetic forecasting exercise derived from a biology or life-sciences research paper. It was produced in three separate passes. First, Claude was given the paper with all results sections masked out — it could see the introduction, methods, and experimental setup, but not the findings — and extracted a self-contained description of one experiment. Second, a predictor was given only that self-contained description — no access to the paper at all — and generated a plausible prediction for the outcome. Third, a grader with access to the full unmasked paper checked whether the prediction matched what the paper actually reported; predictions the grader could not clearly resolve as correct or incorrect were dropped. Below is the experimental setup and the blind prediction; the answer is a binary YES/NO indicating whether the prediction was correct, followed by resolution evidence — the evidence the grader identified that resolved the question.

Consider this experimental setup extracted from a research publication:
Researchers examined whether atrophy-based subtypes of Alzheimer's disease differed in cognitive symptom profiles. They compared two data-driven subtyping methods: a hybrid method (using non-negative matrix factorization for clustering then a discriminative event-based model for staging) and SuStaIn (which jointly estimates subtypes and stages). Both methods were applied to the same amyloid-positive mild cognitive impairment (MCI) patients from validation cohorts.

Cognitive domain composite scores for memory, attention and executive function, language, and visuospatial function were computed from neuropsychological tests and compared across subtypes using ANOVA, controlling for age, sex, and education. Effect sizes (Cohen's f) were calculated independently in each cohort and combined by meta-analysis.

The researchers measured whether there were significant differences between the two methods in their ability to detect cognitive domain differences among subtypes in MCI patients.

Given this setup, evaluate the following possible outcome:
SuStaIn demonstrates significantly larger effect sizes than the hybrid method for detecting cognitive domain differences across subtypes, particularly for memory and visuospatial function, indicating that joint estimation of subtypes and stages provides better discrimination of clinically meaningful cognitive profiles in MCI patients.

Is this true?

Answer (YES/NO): NO